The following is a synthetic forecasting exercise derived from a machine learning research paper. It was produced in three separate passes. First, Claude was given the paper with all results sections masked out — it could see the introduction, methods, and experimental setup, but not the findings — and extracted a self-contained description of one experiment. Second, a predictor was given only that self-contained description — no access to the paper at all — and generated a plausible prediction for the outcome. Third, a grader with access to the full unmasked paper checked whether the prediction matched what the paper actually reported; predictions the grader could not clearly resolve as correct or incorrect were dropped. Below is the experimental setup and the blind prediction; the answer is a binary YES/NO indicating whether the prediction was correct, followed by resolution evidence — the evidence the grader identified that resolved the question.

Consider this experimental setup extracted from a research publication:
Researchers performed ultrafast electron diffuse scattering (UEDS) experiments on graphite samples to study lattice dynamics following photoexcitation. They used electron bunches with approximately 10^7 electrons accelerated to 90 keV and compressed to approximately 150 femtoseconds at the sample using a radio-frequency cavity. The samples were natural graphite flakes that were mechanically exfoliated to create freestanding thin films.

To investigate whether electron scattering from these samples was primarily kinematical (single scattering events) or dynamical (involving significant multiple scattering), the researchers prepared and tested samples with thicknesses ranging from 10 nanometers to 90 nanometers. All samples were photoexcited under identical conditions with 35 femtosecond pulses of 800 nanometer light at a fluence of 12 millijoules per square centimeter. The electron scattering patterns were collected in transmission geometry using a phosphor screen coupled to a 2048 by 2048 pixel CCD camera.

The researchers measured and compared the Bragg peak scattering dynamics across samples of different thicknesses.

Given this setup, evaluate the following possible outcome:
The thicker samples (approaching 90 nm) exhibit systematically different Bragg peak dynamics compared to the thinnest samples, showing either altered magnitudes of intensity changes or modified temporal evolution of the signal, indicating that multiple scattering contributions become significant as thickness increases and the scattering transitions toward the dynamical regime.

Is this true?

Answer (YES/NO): NO